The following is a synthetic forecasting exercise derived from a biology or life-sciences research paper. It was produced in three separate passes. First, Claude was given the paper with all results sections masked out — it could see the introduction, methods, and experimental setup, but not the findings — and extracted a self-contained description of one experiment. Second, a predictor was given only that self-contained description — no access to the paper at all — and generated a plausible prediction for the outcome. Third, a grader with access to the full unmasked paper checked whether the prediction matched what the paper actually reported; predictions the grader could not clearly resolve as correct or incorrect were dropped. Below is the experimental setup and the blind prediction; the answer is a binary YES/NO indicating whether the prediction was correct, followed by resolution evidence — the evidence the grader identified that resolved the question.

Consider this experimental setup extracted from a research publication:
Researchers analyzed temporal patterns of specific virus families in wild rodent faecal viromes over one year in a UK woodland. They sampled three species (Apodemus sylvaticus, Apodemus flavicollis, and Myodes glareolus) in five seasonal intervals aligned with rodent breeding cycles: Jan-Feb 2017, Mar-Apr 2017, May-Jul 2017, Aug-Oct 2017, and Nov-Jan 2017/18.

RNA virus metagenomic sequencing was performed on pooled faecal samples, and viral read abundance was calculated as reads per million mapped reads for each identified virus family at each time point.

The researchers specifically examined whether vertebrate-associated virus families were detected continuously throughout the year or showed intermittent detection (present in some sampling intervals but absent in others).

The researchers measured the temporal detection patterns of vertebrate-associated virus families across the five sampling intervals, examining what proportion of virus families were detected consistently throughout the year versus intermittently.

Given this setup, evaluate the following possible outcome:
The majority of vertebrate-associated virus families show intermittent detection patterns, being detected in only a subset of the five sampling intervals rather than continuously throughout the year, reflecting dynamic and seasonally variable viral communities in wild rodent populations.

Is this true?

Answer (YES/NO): YES